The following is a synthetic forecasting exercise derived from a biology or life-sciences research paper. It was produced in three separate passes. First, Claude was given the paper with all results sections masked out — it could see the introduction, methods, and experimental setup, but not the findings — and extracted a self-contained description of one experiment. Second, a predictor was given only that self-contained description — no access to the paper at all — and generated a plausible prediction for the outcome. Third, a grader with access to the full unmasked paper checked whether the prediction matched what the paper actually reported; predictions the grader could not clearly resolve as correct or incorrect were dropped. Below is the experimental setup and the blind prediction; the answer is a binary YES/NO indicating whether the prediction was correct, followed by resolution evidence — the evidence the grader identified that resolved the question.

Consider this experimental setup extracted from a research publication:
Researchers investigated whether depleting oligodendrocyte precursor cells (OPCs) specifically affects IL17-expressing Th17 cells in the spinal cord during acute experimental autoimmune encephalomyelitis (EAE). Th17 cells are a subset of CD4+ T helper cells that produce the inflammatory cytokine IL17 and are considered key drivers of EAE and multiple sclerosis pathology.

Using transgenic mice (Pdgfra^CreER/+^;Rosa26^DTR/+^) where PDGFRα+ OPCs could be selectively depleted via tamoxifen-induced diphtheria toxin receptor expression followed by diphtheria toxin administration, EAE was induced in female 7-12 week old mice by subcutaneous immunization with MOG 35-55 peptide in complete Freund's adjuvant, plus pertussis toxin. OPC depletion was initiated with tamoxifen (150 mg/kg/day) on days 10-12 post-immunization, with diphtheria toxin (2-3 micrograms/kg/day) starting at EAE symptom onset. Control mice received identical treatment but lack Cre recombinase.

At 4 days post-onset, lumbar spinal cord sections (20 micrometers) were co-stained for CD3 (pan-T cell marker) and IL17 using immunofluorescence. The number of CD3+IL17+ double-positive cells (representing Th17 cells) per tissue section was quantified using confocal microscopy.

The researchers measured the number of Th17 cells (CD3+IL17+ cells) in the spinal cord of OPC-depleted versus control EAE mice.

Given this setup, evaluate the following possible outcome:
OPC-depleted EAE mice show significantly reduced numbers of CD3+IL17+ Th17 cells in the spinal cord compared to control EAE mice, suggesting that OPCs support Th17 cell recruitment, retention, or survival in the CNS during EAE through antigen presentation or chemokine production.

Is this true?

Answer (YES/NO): YES